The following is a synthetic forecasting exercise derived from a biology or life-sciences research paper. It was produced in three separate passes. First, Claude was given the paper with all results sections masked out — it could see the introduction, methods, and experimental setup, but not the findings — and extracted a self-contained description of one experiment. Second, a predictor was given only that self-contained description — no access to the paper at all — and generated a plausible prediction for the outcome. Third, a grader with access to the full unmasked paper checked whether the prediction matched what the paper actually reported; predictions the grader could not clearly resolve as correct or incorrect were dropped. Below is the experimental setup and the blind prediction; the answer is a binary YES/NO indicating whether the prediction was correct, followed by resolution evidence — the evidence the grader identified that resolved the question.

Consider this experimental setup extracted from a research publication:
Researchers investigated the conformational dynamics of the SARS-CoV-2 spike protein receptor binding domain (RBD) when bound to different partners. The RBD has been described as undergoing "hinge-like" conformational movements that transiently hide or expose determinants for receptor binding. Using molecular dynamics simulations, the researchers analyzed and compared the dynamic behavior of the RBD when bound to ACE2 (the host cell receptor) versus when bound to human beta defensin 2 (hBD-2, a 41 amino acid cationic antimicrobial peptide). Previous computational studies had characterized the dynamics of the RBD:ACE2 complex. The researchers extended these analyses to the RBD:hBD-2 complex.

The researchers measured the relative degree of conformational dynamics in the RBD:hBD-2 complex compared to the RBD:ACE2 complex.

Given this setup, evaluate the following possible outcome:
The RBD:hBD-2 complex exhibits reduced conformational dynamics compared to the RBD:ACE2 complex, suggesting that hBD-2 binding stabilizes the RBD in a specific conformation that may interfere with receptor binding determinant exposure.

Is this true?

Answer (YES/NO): NO